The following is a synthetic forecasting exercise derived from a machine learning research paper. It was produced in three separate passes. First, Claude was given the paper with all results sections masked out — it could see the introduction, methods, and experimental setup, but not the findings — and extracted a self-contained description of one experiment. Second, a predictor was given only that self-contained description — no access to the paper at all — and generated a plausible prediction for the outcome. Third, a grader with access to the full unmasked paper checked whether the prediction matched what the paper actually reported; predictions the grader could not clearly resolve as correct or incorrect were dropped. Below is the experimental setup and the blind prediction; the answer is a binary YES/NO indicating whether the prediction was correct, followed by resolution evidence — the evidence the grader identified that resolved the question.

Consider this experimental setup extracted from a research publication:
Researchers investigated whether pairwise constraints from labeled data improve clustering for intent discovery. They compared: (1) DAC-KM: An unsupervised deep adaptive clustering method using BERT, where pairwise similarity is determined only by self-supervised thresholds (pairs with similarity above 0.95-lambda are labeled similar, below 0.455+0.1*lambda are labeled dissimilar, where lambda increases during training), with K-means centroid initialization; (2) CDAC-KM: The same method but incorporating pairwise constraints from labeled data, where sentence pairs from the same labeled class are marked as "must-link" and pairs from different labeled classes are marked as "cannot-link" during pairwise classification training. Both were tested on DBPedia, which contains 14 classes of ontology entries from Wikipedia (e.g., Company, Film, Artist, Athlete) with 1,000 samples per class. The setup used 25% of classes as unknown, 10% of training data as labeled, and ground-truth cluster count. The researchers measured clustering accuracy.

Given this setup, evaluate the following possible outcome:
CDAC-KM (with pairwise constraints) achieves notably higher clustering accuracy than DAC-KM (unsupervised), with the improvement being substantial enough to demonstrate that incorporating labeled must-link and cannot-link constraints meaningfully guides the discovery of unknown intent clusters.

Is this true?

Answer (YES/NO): YES